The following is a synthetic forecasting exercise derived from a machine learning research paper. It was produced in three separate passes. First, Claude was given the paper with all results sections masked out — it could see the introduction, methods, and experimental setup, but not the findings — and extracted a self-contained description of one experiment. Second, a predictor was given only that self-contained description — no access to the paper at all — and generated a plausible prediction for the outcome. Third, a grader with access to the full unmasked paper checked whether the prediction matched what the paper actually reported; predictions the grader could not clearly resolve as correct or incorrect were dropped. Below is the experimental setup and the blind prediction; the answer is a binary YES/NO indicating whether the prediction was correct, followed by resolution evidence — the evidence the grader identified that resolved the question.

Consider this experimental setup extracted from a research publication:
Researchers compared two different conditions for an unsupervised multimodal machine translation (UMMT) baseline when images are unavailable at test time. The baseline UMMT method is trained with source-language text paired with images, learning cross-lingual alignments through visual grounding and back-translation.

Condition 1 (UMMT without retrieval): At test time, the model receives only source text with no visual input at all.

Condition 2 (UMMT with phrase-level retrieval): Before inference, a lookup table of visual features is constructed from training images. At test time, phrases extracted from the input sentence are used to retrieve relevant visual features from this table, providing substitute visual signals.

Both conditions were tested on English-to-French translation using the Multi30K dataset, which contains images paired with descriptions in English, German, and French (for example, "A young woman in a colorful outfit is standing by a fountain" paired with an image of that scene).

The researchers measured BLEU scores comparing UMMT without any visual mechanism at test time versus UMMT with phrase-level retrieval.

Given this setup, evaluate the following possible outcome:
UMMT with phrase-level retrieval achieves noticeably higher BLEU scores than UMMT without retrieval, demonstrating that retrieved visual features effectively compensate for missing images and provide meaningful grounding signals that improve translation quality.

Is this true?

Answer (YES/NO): YES